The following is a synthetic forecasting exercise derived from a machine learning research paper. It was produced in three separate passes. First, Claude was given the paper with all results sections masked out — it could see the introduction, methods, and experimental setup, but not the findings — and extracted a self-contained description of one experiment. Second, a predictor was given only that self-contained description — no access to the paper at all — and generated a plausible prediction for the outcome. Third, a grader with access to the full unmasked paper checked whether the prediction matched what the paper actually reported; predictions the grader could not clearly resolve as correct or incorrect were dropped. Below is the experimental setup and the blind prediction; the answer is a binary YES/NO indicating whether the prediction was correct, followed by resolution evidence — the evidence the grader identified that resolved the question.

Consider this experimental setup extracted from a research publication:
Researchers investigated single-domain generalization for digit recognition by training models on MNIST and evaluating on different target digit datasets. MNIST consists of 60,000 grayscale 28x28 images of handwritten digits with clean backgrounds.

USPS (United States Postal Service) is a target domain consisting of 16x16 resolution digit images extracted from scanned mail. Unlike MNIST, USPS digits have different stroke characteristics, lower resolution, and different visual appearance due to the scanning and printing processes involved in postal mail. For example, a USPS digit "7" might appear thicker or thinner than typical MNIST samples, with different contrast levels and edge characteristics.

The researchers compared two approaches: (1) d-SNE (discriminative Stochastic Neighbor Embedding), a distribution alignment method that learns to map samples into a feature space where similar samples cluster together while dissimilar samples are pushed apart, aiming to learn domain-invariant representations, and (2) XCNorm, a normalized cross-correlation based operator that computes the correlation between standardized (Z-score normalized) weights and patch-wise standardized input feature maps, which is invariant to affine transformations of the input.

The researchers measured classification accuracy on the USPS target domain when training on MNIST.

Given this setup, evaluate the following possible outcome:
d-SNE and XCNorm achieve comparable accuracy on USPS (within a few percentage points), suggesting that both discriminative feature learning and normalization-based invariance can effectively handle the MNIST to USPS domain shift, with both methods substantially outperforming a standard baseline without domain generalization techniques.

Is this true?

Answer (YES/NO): NO